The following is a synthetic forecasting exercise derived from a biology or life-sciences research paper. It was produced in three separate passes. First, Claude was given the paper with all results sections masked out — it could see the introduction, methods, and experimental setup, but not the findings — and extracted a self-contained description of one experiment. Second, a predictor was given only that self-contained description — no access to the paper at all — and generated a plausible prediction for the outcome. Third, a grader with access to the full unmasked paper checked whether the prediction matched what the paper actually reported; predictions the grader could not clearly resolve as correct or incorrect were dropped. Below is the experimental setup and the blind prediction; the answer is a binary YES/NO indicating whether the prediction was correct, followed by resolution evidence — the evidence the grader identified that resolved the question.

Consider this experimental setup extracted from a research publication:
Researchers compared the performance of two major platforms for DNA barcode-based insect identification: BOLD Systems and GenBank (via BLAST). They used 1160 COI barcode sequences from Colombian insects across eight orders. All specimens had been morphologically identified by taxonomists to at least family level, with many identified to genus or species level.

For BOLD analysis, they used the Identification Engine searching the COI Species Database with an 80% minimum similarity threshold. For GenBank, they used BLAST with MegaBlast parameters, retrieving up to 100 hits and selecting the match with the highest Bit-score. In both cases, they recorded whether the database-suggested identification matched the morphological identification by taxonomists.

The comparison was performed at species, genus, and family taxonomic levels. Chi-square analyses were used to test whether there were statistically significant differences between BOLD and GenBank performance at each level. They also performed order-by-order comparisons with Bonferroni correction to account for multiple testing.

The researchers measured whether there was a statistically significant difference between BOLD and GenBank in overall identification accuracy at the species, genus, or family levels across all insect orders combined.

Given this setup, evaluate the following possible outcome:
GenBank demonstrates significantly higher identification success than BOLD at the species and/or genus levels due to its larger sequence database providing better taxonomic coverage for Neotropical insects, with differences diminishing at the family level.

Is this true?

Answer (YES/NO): NO